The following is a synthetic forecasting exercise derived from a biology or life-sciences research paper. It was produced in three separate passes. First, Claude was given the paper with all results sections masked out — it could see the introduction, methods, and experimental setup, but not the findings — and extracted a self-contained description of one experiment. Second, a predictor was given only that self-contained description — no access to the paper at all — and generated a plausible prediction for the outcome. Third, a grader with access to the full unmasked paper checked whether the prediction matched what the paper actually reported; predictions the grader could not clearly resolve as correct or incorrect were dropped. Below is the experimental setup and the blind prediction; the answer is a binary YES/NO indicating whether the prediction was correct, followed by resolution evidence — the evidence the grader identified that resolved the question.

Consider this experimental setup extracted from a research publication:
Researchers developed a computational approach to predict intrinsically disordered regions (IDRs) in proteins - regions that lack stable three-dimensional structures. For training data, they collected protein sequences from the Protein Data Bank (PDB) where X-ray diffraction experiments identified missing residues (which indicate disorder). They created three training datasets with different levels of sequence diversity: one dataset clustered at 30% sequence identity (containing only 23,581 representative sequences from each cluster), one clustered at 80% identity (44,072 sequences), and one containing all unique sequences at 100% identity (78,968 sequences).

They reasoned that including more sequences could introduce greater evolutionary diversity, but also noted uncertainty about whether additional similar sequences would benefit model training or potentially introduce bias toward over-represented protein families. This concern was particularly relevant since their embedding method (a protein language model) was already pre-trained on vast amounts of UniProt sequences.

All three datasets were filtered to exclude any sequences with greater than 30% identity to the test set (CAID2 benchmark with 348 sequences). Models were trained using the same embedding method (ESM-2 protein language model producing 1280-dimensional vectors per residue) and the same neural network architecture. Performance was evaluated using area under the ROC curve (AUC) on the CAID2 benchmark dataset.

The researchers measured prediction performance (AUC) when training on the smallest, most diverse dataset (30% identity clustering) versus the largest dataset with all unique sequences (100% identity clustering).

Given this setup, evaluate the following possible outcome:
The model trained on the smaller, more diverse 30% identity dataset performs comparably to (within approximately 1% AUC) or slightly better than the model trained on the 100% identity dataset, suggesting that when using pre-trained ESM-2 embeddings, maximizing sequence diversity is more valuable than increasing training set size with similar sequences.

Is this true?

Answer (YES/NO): NO